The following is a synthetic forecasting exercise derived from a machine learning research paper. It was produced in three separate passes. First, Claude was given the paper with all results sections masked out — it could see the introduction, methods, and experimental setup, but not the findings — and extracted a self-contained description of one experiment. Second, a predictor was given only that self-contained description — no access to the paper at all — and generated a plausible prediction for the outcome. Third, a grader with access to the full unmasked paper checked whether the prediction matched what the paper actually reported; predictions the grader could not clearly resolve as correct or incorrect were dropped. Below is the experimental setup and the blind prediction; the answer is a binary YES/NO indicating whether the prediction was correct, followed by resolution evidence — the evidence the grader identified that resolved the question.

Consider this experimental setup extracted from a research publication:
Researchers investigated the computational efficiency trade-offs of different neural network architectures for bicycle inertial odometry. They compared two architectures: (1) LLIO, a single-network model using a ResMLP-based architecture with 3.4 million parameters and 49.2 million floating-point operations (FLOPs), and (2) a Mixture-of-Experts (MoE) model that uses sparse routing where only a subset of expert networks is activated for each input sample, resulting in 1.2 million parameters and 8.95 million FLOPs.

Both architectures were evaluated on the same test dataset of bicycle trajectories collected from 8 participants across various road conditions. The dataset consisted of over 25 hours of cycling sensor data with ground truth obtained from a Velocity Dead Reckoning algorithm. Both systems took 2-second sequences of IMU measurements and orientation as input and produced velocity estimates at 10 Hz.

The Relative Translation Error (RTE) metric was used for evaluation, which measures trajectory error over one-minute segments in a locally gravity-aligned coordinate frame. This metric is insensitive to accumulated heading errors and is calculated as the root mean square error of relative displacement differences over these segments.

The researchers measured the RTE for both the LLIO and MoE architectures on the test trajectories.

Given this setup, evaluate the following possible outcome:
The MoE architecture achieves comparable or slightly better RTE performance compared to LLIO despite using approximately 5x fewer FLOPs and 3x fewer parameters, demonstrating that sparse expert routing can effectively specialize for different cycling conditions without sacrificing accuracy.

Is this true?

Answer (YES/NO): NO